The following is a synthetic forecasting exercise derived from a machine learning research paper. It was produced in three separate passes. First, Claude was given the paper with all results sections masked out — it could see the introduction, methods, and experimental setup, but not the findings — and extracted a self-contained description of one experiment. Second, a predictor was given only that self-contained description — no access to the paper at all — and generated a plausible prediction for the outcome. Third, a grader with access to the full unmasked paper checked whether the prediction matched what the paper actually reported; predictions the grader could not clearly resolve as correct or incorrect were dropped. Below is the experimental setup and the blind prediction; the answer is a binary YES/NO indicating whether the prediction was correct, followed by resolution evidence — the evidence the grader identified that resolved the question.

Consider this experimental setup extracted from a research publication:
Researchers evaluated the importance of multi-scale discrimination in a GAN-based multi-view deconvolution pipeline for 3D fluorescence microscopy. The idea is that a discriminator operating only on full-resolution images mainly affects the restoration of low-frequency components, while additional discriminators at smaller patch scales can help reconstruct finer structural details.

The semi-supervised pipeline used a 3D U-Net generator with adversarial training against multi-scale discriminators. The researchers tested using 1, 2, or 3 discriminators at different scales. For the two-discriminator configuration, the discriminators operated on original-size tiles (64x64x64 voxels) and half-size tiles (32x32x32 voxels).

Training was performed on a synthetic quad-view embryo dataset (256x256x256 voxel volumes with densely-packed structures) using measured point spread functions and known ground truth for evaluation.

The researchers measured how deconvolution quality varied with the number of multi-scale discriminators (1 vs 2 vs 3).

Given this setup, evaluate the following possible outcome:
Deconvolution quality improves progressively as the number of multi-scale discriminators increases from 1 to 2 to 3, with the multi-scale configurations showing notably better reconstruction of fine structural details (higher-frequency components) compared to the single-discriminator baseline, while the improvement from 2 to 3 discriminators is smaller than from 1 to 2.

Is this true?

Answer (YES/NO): NO